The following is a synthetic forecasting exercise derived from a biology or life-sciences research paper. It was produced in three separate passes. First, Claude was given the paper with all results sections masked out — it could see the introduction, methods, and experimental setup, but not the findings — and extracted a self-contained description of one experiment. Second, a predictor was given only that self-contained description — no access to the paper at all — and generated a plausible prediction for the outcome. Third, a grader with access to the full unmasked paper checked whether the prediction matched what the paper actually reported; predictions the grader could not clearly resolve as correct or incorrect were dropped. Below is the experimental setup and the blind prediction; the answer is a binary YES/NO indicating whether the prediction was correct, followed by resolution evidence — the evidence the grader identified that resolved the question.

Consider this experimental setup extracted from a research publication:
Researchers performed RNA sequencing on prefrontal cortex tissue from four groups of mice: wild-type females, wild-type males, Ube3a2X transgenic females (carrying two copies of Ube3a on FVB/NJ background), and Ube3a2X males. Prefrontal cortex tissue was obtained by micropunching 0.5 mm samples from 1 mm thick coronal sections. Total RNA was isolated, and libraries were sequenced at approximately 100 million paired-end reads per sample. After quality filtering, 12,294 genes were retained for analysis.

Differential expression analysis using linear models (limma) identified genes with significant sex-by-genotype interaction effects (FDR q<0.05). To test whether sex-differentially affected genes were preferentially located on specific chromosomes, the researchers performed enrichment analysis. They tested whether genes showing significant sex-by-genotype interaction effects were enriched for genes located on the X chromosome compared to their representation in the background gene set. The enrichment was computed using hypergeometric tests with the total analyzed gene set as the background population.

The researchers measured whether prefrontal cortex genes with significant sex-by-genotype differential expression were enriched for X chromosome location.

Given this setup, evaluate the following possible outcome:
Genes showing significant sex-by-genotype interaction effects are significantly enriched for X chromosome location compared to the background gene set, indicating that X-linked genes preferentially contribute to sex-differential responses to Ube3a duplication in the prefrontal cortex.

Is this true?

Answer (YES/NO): NO